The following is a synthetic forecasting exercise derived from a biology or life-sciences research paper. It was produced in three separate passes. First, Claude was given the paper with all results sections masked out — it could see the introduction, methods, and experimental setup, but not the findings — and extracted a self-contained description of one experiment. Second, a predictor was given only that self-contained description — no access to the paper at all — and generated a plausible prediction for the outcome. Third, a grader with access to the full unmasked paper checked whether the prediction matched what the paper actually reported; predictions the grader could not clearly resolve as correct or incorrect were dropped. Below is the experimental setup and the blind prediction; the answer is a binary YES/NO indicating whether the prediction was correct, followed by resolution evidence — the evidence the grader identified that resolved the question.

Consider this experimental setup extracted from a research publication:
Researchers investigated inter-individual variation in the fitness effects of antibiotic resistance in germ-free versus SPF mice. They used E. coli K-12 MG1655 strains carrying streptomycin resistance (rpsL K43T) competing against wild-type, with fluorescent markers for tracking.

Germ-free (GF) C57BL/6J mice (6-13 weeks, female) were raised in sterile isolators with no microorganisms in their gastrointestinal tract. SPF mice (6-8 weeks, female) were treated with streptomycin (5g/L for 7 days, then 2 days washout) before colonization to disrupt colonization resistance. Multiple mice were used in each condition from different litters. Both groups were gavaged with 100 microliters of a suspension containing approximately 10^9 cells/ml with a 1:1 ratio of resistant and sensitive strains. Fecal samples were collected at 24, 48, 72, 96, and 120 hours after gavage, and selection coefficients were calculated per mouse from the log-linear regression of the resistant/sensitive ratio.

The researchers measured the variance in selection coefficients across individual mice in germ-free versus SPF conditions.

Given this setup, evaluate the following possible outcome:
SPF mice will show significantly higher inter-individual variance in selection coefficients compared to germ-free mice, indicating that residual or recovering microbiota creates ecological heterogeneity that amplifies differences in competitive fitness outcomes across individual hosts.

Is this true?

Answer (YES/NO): YES